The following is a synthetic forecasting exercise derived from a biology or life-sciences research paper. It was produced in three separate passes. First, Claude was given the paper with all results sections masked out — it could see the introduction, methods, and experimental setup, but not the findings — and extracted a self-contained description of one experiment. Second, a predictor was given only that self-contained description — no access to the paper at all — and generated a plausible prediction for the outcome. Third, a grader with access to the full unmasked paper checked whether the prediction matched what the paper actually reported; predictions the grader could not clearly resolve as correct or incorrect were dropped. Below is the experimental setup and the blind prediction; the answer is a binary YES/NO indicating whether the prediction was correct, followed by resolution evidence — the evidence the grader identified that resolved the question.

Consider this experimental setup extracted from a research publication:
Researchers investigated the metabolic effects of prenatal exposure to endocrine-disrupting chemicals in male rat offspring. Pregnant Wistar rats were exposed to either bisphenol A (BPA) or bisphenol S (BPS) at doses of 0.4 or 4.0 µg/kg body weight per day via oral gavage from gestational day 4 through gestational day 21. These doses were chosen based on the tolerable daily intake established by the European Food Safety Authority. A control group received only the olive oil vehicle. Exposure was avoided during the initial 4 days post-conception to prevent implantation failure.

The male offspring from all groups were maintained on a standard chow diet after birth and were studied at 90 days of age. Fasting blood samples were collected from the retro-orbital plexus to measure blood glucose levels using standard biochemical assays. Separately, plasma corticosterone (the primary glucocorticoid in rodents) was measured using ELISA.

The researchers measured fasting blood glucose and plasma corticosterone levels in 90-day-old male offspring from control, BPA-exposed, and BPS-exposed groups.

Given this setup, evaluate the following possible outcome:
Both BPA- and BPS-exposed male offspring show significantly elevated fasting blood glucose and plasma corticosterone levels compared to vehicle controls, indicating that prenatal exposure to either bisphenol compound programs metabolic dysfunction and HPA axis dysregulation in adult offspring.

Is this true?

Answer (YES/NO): NO